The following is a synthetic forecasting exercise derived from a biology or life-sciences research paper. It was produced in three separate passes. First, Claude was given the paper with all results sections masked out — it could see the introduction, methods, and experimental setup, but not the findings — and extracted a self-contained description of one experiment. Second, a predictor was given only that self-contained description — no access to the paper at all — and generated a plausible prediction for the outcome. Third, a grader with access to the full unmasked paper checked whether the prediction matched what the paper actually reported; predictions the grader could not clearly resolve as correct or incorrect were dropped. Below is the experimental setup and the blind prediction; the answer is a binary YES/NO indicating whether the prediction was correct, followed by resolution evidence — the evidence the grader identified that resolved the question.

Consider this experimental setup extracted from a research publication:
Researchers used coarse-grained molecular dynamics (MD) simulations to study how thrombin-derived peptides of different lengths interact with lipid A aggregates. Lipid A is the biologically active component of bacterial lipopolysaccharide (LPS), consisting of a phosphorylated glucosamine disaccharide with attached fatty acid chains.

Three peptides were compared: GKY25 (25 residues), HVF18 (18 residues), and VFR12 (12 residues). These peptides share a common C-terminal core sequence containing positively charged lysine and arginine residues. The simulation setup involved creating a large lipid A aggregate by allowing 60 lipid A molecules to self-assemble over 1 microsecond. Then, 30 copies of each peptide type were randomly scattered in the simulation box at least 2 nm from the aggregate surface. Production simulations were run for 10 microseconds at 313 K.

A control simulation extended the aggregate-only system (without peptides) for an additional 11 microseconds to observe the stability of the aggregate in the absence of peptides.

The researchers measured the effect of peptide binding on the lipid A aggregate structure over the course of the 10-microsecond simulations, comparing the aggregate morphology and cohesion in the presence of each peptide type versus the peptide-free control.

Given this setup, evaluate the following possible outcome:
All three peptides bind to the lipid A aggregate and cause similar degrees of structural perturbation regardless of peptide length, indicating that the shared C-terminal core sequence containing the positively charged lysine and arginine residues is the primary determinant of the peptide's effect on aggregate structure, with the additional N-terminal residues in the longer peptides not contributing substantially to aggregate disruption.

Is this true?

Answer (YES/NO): NO